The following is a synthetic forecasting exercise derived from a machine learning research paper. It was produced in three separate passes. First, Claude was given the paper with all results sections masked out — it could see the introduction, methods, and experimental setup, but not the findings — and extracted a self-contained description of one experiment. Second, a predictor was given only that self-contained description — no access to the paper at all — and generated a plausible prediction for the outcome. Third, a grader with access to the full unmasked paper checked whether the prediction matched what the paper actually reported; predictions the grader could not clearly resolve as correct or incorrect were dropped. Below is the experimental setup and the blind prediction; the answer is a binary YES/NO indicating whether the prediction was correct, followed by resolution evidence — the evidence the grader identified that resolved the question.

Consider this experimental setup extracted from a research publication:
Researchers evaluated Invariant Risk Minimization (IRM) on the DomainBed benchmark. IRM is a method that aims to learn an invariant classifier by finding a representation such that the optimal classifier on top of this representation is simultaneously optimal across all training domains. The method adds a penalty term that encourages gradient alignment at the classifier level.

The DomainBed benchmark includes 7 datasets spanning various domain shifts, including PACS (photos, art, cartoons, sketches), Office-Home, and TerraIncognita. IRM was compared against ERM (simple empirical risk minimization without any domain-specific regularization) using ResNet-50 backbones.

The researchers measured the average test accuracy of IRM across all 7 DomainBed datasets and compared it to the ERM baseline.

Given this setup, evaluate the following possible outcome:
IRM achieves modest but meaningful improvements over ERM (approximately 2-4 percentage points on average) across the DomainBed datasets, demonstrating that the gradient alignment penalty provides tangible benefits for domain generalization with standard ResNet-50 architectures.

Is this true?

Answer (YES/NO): NO